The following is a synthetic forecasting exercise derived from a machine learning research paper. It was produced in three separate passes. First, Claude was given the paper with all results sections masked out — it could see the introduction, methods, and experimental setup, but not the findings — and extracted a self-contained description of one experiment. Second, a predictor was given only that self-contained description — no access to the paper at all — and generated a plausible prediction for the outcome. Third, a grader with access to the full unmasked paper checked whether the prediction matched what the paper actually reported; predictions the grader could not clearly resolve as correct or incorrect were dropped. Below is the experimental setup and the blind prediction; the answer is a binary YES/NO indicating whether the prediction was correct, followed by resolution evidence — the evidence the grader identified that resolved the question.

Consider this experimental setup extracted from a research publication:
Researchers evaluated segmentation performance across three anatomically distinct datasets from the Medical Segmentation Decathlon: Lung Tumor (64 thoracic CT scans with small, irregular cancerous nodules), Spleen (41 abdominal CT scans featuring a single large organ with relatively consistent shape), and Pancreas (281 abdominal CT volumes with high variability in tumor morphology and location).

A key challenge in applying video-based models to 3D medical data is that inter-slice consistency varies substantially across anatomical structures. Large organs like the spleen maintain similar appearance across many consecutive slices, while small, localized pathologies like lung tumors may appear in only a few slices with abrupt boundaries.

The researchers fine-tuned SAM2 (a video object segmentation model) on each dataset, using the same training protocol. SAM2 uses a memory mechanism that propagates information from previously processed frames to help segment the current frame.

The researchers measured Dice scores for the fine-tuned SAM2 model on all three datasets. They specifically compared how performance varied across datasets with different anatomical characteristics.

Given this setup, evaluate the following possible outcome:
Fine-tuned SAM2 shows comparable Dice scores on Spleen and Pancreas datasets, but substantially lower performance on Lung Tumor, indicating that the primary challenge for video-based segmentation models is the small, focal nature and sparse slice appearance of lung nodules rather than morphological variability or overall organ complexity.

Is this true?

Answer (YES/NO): NO